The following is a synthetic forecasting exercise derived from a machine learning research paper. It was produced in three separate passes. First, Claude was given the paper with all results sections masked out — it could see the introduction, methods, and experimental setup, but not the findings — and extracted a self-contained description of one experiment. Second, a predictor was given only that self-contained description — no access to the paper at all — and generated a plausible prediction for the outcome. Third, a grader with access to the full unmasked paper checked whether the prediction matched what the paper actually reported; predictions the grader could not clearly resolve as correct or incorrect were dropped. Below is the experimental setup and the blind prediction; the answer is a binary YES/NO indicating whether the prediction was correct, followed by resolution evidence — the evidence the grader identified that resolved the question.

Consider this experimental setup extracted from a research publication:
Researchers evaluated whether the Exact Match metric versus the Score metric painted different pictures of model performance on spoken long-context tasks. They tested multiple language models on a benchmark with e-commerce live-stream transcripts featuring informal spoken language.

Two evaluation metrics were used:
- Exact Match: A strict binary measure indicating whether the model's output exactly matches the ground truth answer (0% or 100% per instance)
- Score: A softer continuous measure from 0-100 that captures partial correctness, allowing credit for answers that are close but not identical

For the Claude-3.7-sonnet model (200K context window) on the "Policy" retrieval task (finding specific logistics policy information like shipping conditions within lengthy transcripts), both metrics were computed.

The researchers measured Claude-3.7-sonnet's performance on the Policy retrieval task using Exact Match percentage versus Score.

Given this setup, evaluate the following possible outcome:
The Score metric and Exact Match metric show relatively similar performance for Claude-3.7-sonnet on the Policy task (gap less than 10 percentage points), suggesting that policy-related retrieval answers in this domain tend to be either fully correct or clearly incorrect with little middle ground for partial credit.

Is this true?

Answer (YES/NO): YES